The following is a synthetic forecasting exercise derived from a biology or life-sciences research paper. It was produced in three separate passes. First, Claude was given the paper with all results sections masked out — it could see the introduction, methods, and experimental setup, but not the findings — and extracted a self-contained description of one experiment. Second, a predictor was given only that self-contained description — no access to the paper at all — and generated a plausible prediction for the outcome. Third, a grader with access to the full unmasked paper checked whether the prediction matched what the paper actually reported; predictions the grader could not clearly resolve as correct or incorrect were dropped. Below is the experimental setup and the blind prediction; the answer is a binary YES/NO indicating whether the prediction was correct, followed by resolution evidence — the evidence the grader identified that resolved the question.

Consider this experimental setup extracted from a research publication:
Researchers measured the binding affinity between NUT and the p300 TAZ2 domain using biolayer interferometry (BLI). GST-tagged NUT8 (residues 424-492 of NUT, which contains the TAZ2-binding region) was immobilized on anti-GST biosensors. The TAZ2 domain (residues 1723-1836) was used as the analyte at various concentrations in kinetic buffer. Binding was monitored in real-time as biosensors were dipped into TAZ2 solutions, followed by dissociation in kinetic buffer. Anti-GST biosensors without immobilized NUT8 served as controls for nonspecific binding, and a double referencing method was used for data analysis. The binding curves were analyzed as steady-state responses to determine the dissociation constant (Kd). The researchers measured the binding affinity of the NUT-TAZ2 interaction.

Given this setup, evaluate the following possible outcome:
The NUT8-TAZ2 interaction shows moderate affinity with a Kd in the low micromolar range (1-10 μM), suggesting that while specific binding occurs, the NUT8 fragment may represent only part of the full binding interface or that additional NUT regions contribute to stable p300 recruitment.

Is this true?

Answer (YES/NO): YES